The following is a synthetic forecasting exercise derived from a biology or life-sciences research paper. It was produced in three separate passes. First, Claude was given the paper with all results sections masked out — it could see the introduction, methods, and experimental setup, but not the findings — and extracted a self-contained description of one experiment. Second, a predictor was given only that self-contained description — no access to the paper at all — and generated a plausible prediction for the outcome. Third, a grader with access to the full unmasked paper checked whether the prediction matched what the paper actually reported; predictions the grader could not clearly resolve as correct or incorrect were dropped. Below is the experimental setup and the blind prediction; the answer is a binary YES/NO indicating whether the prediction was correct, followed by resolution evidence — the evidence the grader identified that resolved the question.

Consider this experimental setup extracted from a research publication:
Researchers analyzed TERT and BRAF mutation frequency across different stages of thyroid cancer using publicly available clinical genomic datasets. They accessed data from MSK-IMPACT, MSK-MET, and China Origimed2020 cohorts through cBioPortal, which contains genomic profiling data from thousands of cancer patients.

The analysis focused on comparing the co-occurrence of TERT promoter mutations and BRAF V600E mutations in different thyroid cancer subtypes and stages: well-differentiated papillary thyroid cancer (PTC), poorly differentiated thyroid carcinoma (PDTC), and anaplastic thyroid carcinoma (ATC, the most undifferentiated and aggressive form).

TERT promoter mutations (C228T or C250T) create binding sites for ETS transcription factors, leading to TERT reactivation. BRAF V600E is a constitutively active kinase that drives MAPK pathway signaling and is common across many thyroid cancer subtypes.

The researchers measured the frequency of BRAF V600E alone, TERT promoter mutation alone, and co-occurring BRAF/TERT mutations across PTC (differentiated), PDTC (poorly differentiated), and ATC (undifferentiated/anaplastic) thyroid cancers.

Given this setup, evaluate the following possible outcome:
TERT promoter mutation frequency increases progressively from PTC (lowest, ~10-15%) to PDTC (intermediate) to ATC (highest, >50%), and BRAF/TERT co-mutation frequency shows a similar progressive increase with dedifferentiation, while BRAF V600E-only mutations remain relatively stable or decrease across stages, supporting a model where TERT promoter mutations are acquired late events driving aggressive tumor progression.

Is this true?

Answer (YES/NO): NO